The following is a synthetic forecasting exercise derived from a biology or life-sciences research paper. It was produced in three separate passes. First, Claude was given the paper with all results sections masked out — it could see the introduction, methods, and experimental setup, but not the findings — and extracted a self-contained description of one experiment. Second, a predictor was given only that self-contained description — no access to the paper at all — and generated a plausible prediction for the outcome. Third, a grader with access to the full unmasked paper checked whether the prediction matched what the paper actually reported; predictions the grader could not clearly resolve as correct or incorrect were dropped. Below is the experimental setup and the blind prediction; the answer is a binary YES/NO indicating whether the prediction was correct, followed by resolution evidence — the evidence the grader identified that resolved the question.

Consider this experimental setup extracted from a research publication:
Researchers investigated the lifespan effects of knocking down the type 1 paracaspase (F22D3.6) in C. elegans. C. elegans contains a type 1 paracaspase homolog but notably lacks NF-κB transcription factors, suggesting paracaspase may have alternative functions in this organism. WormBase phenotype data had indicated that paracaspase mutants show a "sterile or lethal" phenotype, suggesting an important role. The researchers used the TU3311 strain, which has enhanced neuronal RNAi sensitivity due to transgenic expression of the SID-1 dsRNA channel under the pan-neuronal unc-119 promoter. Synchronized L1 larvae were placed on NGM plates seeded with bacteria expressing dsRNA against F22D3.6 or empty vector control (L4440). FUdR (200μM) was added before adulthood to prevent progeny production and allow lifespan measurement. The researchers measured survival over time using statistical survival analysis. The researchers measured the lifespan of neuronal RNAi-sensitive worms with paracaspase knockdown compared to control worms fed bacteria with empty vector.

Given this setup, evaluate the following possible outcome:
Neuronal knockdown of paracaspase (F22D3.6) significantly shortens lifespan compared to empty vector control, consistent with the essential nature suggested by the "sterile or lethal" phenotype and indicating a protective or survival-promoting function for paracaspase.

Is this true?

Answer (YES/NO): YES